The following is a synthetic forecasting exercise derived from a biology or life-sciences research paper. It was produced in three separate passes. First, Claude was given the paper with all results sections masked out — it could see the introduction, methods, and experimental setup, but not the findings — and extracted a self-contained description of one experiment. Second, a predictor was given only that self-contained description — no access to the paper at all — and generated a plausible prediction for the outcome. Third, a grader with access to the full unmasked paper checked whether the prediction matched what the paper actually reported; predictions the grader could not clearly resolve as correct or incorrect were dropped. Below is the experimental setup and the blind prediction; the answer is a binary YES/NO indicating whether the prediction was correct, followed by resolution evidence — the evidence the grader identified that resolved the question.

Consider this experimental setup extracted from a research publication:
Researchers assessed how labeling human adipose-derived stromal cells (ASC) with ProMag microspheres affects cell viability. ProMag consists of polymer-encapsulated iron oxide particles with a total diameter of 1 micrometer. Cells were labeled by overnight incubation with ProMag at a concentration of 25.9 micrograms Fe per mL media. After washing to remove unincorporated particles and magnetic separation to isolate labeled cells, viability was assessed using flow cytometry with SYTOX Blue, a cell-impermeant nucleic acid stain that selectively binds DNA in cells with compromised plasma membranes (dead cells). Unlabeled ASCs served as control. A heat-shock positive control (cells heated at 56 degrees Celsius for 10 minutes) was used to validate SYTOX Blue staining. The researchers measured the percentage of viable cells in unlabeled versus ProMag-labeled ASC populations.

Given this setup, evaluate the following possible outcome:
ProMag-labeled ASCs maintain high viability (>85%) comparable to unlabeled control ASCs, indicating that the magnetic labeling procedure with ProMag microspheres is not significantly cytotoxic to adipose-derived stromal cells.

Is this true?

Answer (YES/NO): NO